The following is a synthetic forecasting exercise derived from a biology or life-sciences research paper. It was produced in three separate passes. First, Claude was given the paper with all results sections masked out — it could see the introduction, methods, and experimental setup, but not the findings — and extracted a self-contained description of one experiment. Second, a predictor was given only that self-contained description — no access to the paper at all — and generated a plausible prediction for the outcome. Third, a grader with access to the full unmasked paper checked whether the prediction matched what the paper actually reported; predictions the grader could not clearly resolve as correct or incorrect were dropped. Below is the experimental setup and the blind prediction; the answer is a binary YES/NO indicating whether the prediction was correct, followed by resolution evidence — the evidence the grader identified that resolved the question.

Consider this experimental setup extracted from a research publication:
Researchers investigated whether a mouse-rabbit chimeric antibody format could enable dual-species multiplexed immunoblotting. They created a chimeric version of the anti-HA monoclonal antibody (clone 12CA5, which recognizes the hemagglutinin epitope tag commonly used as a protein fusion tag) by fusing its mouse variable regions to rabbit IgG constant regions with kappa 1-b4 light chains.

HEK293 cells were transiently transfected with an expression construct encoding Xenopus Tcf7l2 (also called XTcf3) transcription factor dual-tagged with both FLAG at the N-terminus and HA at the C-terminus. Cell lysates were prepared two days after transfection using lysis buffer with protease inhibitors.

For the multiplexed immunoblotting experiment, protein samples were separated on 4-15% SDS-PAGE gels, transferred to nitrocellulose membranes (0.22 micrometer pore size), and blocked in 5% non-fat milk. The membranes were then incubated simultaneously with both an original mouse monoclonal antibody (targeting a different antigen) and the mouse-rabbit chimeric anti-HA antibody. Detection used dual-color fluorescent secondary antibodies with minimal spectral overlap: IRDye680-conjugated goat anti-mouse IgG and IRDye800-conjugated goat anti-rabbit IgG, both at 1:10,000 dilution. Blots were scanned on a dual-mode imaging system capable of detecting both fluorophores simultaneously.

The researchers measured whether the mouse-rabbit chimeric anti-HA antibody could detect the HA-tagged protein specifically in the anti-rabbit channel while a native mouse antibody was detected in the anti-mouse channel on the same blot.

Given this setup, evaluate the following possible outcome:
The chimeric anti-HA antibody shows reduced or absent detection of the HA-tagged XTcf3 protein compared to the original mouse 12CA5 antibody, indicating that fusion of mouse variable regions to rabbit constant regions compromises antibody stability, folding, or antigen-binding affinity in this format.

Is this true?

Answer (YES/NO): NO